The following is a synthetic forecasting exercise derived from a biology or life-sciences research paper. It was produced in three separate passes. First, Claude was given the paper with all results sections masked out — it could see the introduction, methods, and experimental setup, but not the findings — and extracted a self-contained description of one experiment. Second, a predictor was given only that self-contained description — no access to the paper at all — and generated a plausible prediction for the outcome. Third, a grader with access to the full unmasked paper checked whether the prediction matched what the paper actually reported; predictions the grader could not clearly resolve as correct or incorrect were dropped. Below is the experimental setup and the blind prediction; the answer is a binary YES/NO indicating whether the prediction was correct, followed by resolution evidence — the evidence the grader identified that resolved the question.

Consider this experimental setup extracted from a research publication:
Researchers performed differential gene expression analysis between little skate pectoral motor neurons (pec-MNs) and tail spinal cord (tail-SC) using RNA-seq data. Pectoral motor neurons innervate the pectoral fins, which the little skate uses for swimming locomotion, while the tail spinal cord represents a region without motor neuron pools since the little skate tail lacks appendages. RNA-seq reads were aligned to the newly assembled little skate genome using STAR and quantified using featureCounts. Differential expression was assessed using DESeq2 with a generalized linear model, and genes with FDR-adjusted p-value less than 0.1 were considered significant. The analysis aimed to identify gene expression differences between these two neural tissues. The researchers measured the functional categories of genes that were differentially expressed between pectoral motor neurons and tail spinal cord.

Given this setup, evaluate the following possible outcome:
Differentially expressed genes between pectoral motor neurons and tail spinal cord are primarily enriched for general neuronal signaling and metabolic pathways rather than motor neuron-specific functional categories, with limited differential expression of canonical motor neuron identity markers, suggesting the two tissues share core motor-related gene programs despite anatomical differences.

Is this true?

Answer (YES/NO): NO